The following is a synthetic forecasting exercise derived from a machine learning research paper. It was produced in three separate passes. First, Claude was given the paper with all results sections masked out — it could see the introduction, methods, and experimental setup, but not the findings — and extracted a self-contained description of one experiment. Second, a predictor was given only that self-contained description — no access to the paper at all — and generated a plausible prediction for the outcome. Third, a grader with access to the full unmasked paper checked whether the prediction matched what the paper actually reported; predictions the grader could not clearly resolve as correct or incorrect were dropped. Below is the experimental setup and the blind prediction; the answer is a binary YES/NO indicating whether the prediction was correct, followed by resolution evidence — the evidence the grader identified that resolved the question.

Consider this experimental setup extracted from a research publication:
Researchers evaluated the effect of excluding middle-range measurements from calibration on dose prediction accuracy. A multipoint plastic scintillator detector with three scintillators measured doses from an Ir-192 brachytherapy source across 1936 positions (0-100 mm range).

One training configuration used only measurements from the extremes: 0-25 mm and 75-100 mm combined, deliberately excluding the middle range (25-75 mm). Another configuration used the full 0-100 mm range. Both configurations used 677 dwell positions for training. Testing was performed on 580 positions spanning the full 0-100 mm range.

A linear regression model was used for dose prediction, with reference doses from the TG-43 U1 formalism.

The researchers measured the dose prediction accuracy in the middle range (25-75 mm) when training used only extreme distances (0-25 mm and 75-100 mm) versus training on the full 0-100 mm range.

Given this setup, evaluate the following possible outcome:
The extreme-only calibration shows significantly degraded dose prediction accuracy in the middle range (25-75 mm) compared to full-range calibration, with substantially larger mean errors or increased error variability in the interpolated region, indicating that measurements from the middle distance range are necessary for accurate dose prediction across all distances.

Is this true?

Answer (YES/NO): NO